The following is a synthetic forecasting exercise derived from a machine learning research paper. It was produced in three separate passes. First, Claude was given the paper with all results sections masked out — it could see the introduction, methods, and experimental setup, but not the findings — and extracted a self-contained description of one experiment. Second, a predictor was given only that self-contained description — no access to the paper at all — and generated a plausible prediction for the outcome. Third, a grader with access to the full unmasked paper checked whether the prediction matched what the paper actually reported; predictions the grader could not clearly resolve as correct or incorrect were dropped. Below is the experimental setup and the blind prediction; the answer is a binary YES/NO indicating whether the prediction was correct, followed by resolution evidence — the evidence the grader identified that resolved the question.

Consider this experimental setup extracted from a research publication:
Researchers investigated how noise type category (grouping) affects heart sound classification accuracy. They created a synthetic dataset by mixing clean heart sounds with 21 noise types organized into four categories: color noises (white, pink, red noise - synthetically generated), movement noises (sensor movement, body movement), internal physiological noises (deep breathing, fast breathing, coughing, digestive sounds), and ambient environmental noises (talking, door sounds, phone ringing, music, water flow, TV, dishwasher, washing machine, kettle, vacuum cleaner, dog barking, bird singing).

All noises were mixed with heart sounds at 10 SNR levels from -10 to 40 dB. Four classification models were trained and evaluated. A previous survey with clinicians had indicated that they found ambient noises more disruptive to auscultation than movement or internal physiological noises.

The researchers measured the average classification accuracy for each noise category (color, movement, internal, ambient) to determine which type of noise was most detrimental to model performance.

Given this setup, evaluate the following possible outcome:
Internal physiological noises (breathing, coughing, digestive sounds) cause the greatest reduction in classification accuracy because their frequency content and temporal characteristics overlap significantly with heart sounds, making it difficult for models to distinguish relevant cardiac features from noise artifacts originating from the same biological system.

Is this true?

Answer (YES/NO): NO